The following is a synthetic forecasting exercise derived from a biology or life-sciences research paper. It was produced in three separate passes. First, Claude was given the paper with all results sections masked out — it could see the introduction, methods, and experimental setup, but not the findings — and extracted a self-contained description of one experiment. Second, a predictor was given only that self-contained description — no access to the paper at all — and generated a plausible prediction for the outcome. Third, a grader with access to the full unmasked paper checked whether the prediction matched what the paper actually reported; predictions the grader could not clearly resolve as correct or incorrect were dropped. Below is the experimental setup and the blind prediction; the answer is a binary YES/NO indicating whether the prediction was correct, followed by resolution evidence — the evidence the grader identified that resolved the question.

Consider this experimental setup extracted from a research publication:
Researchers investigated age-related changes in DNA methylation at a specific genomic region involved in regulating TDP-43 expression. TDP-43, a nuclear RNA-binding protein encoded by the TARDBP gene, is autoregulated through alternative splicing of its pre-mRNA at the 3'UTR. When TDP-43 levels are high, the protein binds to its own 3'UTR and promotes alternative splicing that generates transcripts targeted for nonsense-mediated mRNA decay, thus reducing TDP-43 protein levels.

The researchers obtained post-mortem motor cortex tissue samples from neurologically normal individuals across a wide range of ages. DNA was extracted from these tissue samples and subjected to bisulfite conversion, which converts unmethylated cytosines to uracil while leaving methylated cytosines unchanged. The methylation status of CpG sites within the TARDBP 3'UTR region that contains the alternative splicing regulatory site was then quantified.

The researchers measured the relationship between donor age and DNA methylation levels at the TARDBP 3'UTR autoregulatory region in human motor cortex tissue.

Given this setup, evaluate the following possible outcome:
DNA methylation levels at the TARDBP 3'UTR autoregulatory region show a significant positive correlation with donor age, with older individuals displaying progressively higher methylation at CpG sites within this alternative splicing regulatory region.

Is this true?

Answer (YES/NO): NO